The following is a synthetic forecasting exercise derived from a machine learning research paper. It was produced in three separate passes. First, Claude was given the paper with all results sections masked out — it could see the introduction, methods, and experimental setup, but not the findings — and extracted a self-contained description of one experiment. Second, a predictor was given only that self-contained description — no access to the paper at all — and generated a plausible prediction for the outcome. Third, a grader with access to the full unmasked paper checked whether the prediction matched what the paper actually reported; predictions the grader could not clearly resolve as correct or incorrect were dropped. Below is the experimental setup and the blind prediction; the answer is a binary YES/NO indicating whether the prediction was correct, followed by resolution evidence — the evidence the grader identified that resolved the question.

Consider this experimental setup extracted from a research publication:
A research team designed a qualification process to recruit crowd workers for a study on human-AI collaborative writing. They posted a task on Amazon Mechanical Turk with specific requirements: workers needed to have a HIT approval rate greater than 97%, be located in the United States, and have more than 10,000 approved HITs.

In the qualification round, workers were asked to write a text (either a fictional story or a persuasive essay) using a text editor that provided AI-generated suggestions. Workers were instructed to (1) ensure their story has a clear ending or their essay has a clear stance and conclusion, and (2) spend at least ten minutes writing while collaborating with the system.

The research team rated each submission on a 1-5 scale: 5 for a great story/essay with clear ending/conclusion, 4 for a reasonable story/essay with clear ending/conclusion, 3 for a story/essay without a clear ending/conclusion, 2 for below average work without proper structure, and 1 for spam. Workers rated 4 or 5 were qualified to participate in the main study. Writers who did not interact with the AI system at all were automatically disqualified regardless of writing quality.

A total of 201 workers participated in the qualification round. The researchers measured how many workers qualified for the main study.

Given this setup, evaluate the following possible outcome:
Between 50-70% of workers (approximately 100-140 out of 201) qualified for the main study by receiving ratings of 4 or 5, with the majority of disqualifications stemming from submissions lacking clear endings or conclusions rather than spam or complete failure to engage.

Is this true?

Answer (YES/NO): NO